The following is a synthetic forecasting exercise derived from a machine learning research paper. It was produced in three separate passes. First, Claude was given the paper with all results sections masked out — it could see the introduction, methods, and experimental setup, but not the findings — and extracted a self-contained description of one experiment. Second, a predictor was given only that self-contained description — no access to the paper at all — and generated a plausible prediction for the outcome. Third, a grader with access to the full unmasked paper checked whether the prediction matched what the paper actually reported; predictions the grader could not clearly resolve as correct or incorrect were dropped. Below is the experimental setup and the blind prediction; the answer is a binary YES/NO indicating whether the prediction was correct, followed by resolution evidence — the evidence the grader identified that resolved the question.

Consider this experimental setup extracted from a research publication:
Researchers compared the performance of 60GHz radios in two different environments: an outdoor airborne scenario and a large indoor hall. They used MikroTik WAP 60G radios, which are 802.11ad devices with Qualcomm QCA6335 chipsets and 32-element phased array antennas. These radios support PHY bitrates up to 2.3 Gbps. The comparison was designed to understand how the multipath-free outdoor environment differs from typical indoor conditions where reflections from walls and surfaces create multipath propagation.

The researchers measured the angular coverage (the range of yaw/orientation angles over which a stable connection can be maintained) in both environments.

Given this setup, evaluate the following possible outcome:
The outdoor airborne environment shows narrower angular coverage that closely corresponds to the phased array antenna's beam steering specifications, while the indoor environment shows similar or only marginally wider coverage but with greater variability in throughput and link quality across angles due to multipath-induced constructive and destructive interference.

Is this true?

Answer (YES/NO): NO